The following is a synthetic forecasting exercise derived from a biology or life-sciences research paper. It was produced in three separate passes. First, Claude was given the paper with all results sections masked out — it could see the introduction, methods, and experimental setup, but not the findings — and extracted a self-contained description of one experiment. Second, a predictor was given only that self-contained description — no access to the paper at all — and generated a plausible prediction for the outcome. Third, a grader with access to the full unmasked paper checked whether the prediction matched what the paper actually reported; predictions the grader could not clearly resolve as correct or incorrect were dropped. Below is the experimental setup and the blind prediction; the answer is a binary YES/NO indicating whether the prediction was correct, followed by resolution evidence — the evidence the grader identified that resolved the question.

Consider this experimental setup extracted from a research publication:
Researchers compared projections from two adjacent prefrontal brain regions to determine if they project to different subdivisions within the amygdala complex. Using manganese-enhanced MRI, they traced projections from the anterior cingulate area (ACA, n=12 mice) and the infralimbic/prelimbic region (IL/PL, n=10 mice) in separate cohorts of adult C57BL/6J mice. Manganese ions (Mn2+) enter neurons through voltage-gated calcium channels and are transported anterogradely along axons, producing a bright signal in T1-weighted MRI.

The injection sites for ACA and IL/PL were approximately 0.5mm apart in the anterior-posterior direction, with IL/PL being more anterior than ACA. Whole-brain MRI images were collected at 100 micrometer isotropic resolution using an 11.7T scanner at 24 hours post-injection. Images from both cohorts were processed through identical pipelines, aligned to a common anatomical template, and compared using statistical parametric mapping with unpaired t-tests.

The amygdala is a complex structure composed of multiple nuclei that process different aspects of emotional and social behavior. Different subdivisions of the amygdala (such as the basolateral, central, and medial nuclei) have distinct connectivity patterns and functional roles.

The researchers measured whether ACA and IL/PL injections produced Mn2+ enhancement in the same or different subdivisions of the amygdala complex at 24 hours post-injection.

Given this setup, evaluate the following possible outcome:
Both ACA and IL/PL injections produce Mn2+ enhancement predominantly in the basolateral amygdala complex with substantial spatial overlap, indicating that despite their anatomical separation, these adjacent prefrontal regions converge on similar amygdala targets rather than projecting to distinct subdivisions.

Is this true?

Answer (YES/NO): NO